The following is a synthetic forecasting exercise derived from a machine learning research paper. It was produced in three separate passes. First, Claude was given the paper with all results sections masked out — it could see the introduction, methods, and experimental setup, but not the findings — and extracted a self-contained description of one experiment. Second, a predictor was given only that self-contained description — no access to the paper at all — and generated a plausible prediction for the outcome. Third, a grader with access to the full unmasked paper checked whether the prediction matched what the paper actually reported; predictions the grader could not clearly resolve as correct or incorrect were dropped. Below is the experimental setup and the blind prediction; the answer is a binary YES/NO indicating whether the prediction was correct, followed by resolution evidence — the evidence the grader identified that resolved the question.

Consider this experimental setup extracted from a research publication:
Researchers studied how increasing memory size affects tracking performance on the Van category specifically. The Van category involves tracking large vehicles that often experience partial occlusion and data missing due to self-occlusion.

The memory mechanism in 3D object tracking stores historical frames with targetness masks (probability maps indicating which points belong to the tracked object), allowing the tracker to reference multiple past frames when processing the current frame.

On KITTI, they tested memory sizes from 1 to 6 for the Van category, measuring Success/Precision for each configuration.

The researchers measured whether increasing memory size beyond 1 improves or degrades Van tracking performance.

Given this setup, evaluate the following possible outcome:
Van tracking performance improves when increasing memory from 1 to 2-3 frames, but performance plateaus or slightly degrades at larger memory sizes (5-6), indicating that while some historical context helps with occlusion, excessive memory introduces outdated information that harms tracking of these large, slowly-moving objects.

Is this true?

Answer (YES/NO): NO